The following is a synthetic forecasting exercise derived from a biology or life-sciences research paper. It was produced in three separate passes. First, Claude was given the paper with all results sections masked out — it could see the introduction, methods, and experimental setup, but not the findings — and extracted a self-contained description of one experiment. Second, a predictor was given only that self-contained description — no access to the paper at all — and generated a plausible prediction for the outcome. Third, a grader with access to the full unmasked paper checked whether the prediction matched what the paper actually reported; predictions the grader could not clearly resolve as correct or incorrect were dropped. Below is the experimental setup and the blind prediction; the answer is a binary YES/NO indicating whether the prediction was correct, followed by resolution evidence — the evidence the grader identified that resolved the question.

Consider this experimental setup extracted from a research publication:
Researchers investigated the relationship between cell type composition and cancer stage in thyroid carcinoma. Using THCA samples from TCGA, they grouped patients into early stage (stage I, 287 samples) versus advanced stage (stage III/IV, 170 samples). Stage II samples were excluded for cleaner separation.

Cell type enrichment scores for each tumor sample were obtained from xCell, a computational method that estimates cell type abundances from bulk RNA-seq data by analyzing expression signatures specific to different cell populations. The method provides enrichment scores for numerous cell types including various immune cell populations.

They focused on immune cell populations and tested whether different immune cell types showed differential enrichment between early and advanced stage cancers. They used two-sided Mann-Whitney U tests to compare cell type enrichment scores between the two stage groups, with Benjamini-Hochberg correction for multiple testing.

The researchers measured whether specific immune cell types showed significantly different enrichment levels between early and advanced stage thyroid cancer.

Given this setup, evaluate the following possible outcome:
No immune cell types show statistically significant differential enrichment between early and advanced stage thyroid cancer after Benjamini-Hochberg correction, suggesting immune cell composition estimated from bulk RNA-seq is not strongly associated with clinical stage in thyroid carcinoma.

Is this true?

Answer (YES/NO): YES